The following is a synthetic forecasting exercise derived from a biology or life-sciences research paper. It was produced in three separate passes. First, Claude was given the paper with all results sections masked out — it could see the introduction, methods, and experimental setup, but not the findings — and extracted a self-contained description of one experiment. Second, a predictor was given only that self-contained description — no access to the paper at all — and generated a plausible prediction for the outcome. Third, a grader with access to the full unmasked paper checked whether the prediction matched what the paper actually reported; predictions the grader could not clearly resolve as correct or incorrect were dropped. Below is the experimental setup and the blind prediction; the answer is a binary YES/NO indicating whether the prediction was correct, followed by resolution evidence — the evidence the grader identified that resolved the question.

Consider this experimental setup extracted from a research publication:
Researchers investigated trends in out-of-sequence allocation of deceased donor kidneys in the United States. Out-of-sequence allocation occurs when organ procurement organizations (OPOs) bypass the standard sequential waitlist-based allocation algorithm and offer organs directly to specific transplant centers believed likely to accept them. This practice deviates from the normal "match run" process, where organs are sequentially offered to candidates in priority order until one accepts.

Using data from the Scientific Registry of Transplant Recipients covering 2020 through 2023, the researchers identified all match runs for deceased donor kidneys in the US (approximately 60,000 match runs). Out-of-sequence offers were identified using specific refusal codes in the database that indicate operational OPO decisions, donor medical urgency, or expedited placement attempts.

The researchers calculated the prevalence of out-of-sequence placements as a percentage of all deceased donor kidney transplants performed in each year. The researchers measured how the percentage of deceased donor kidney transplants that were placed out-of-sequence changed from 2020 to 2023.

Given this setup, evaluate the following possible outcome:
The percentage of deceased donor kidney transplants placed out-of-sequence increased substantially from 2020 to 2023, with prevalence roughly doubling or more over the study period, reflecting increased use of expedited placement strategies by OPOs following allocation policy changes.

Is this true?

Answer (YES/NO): YES